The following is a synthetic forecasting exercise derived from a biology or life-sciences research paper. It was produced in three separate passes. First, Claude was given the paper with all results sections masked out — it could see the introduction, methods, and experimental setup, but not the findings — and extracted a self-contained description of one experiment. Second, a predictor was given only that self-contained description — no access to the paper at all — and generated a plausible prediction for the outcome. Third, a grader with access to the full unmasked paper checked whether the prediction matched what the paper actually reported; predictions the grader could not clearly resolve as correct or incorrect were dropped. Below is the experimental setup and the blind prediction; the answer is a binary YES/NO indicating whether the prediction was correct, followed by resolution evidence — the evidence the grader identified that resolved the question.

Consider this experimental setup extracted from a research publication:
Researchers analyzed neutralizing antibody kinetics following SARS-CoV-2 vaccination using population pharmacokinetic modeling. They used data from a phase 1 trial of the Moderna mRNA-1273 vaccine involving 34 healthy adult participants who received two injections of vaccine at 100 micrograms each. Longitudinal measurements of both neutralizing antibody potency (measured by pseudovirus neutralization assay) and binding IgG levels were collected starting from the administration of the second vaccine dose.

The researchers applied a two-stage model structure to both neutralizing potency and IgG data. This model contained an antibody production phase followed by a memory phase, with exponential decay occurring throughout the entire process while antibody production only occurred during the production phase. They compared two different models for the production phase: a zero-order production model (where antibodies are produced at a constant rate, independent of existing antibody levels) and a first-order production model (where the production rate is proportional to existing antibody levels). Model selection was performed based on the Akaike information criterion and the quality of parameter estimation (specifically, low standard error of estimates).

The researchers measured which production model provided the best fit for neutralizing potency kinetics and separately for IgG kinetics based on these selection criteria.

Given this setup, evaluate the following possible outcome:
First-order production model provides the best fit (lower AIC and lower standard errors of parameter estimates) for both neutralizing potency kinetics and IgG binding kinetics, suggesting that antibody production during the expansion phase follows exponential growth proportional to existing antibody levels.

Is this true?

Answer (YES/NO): NO